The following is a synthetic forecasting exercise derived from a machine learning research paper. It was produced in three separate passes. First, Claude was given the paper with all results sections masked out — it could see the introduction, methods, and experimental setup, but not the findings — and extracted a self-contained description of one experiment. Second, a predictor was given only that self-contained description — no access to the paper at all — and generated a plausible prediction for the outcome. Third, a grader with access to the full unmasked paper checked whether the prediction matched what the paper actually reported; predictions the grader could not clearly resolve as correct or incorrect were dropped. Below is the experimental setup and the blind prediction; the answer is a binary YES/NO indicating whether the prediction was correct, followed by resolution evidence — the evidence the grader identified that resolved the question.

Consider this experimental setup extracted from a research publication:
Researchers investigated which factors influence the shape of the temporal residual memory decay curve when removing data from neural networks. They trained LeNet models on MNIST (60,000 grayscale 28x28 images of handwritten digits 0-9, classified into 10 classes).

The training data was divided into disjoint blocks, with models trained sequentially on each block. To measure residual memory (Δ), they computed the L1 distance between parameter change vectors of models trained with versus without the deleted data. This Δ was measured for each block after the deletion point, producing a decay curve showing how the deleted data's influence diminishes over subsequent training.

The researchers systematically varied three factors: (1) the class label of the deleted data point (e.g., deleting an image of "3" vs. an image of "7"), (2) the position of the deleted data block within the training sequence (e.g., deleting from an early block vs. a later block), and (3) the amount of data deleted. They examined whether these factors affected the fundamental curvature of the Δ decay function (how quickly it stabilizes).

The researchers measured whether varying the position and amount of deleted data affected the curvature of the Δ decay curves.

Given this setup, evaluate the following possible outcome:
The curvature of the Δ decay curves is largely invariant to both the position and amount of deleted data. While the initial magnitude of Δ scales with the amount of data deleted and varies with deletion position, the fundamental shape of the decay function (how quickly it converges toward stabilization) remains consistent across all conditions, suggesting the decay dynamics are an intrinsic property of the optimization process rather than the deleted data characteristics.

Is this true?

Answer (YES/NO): NO